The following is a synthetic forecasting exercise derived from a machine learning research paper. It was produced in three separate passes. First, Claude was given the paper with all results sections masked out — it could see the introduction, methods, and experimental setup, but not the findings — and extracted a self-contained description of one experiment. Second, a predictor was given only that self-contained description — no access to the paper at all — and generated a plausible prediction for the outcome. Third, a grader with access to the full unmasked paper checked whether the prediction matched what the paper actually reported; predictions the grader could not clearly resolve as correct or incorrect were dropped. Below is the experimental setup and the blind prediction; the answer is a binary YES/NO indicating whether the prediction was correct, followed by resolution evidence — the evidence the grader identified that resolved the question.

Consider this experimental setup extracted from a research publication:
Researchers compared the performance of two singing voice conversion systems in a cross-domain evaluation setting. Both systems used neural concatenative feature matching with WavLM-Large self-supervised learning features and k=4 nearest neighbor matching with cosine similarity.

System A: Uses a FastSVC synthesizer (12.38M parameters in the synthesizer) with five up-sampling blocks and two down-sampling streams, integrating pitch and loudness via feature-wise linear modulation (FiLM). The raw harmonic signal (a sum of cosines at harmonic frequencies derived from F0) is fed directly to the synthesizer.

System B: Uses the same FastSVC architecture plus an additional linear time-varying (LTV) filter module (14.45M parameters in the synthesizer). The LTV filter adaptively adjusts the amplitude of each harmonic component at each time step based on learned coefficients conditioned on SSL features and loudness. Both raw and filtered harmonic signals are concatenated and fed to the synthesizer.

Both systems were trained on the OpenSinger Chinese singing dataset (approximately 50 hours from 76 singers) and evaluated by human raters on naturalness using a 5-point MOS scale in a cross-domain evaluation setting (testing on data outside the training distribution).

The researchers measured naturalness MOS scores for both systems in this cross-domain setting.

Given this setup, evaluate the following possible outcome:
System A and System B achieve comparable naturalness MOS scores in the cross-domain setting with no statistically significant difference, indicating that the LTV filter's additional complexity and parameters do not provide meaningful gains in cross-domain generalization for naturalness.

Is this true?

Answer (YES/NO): NO